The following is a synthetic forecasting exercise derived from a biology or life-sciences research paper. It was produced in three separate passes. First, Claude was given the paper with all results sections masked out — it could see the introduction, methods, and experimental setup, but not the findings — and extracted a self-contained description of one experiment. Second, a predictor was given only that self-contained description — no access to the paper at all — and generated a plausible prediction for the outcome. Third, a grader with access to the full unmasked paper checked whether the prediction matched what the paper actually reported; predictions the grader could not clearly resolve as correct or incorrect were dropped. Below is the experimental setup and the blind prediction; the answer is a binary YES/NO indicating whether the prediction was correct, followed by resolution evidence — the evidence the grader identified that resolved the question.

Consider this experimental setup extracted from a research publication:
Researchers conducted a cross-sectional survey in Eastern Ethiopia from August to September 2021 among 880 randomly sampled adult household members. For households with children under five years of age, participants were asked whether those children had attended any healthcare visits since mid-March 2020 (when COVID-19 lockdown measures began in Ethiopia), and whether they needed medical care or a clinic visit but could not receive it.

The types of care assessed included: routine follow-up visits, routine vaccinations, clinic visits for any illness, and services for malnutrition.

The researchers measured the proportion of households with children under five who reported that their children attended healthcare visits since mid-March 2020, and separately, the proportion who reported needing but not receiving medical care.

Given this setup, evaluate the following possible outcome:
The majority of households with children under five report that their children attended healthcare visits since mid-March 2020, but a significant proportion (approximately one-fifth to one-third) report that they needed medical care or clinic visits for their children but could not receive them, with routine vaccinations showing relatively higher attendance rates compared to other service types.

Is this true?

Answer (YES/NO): NO